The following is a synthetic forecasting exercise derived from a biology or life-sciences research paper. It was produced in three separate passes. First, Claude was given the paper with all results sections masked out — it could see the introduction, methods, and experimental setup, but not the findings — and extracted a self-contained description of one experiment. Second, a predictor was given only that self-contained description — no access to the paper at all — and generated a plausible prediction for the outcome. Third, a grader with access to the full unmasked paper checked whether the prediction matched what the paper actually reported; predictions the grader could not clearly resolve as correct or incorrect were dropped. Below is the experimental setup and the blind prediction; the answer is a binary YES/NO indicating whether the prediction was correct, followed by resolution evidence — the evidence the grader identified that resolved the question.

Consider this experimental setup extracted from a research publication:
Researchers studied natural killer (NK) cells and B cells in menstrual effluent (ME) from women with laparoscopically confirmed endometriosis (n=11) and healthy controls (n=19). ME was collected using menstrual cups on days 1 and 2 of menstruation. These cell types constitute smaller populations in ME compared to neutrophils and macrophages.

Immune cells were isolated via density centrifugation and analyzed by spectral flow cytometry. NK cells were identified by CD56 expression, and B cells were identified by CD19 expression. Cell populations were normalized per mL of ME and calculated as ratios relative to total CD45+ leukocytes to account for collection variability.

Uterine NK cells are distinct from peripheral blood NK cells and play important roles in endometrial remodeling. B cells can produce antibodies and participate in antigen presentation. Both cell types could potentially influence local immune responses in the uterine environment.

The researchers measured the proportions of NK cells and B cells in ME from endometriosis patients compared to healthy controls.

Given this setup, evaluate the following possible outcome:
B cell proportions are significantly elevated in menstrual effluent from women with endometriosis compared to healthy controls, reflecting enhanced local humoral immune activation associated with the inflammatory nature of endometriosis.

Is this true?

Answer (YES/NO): NO